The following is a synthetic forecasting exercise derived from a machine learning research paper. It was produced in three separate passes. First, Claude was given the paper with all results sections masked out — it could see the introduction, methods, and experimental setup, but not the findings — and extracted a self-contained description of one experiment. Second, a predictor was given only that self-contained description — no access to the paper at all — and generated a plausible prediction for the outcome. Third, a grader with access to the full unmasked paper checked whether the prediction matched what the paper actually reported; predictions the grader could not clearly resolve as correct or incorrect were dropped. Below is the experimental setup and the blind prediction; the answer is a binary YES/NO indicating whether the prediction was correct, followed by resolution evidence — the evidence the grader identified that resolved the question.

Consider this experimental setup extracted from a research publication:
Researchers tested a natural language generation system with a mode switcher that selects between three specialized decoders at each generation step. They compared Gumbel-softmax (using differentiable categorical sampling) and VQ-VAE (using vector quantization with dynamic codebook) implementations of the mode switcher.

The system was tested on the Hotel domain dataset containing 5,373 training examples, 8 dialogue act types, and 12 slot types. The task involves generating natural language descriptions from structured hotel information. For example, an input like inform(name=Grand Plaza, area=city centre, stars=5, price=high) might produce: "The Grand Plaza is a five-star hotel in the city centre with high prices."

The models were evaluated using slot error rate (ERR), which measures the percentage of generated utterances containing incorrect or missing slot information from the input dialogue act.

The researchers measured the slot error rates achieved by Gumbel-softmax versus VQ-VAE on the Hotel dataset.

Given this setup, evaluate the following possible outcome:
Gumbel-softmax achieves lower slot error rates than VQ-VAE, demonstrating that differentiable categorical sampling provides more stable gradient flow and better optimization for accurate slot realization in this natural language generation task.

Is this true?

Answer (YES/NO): NO